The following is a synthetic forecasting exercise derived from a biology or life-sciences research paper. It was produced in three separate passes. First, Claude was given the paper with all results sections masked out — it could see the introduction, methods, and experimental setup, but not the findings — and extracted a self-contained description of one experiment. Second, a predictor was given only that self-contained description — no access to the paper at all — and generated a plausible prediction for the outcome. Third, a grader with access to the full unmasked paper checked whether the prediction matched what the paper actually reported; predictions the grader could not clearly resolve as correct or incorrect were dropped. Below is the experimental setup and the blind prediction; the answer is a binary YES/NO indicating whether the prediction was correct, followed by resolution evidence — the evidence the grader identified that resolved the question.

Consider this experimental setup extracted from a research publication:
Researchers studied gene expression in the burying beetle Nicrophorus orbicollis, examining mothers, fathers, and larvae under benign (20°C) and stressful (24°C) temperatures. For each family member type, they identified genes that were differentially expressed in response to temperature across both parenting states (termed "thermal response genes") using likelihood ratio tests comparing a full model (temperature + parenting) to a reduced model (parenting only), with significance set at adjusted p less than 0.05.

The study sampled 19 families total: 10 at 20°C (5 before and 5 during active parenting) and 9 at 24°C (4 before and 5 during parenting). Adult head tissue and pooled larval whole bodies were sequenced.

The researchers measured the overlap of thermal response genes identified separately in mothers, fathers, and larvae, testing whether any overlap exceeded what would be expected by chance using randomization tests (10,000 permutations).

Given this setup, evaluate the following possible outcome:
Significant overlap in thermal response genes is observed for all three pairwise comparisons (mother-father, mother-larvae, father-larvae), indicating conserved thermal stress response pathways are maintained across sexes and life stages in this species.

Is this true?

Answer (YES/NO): YES